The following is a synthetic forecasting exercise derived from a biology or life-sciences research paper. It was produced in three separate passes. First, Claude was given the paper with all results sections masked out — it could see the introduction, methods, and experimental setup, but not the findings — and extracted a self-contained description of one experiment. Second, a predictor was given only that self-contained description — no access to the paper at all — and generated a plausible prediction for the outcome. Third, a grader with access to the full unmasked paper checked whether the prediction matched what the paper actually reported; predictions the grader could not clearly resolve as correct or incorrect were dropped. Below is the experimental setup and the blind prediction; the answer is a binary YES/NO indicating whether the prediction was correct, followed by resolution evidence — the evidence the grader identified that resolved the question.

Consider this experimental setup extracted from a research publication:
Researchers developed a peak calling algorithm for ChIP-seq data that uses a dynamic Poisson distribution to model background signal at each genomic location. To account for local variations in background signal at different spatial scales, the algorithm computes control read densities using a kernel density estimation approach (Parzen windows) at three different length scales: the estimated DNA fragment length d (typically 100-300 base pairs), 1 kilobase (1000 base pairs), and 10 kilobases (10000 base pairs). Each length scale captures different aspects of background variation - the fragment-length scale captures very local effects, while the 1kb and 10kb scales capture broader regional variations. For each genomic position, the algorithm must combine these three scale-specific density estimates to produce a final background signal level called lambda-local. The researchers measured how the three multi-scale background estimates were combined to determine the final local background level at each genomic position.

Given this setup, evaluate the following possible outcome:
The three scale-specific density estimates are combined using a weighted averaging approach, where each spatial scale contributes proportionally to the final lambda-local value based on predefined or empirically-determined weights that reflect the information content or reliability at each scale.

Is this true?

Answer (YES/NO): NO